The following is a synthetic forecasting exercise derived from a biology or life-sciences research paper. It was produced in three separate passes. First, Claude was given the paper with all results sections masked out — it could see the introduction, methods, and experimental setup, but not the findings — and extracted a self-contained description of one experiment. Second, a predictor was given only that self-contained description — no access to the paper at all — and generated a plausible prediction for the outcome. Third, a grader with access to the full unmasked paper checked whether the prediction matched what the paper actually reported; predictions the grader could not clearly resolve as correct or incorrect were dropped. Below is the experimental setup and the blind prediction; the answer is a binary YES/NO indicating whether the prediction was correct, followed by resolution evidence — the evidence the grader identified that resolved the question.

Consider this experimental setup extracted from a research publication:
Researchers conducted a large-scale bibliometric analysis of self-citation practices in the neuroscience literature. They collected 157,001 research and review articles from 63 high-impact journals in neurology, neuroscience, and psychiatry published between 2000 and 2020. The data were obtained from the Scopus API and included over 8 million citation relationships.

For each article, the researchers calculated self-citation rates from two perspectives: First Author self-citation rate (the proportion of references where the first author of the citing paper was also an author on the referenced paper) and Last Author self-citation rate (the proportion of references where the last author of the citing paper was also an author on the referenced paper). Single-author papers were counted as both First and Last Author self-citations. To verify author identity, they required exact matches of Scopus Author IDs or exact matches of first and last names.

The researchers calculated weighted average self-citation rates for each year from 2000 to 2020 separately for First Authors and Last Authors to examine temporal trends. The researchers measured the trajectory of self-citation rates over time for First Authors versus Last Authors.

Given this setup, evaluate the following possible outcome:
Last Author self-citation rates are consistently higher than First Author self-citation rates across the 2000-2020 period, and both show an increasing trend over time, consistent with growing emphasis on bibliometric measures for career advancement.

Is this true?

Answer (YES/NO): NO